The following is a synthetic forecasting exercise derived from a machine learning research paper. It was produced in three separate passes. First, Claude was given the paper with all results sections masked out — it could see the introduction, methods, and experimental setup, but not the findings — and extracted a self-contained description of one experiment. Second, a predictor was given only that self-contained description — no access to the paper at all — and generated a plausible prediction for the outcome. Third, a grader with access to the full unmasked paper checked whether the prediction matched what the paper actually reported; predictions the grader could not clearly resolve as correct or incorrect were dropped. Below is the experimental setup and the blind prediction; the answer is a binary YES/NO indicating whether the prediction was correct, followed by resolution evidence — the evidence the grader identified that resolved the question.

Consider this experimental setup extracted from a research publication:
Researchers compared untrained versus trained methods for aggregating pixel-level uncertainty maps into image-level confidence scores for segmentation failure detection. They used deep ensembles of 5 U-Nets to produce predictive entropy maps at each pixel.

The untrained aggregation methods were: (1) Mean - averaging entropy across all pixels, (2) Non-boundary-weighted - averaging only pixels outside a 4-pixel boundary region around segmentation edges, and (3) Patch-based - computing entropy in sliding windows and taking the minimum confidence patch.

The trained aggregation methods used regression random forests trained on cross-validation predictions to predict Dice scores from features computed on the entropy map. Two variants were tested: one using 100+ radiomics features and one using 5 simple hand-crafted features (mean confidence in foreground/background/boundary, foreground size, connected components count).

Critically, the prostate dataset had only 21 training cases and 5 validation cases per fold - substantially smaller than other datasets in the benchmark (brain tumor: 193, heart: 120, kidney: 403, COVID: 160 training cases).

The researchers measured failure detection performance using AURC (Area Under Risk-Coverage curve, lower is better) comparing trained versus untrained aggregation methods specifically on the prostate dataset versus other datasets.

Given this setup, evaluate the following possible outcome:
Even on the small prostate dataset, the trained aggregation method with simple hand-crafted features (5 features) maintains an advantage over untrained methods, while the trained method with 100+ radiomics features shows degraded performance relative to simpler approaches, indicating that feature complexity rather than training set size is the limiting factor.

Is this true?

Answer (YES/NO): NO